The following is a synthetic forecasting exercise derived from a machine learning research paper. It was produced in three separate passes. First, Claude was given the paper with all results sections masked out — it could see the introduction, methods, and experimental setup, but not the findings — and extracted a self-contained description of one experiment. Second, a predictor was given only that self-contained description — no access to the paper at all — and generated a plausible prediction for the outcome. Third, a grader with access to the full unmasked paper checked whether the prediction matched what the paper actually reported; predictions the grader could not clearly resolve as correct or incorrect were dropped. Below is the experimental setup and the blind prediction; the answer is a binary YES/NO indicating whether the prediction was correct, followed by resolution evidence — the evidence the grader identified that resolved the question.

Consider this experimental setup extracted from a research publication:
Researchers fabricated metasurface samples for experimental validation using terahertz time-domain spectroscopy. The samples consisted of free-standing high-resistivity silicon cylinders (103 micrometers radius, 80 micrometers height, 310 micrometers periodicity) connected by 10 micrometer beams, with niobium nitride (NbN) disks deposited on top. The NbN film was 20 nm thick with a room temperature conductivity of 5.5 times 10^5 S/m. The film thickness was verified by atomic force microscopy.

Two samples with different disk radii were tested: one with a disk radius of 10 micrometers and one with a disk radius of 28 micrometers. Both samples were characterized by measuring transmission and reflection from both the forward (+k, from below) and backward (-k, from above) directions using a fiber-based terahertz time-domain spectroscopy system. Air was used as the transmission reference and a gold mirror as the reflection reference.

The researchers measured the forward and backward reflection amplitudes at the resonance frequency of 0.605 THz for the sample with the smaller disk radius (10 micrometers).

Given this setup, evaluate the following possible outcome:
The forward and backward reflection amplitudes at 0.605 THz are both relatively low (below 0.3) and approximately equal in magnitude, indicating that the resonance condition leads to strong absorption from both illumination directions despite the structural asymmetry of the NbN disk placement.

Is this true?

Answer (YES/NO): NO